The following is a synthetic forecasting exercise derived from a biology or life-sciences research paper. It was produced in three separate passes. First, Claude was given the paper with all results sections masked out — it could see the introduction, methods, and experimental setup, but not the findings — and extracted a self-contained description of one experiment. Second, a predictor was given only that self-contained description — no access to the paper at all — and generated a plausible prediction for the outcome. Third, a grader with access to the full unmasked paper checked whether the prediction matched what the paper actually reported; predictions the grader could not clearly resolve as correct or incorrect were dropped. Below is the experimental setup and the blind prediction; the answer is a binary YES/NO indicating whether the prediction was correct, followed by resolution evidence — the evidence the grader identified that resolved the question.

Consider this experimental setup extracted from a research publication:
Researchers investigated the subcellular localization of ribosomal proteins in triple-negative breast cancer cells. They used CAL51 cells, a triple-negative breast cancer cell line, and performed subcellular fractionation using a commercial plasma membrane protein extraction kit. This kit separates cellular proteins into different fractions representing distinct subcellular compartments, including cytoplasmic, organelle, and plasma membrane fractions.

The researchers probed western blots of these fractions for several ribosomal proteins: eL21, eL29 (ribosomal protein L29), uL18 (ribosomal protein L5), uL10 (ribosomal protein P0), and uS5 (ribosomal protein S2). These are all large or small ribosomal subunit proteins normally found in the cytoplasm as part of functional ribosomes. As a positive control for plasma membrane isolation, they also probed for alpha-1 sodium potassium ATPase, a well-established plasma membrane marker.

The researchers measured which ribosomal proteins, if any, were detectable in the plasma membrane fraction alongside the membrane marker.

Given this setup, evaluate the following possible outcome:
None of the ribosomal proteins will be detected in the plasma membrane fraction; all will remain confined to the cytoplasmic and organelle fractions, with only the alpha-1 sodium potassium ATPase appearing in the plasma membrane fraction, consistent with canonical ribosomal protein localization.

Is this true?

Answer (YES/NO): NO